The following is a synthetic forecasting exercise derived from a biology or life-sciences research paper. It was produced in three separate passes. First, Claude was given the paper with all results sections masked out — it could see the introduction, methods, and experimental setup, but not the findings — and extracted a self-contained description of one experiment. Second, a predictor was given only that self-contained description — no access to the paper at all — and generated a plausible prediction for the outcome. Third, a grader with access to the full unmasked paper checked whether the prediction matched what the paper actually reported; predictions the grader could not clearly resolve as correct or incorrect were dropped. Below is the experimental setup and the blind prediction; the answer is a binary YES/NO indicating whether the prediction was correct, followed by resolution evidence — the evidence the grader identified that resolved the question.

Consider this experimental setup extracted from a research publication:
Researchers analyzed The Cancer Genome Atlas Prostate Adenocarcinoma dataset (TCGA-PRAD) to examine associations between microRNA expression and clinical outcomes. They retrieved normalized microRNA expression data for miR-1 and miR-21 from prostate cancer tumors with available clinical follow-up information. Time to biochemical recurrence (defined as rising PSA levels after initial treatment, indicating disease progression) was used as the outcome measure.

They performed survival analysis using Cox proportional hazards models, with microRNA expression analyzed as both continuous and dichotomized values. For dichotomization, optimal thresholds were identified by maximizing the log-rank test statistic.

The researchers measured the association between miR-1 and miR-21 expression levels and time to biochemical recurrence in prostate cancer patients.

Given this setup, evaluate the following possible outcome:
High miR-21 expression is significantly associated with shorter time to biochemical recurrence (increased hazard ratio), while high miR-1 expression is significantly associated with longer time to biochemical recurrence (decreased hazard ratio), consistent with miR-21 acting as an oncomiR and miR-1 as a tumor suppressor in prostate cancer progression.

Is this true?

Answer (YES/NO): NO